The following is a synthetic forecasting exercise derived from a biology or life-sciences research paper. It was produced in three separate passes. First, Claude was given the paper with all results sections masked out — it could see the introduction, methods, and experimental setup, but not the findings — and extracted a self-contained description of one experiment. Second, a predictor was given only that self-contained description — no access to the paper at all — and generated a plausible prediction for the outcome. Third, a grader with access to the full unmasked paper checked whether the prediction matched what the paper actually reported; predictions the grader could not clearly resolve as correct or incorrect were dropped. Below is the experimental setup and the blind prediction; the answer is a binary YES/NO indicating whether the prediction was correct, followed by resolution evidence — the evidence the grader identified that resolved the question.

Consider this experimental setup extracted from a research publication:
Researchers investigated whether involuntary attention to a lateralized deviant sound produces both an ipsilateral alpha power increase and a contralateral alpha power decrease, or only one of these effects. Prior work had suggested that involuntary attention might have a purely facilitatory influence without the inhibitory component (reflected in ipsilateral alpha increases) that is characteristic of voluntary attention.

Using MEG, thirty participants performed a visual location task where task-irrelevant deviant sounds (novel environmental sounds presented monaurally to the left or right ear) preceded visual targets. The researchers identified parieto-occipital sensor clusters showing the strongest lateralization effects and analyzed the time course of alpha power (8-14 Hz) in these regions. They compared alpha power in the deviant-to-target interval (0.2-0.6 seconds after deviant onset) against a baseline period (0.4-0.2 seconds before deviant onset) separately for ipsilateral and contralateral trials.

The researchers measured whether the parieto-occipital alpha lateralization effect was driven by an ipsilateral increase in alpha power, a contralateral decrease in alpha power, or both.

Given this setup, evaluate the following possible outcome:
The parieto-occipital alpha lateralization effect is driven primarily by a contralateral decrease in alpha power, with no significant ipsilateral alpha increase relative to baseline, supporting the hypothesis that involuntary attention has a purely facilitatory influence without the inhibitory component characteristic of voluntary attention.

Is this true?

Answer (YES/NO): NO